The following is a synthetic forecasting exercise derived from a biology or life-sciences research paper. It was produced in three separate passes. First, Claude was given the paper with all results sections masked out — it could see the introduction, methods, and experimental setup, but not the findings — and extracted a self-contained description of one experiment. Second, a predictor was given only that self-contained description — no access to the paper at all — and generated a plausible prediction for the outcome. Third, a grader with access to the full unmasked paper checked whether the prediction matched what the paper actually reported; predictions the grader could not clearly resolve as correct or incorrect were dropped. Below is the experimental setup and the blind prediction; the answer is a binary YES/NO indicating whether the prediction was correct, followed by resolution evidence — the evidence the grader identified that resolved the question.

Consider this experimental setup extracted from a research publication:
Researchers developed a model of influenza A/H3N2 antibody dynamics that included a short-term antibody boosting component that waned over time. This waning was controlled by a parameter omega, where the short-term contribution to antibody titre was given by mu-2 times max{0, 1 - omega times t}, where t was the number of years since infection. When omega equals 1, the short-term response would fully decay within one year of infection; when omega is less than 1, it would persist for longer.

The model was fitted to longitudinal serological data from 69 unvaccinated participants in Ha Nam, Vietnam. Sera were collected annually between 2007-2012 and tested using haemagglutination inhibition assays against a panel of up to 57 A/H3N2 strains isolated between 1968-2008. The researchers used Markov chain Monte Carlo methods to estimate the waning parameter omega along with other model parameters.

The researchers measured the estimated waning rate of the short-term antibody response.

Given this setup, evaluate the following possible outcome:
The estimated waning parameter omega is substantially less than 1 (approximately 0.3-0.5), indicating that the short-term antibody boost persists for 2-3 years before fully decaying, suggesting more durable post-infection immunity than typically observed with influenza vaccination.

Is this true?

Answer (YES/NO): NO